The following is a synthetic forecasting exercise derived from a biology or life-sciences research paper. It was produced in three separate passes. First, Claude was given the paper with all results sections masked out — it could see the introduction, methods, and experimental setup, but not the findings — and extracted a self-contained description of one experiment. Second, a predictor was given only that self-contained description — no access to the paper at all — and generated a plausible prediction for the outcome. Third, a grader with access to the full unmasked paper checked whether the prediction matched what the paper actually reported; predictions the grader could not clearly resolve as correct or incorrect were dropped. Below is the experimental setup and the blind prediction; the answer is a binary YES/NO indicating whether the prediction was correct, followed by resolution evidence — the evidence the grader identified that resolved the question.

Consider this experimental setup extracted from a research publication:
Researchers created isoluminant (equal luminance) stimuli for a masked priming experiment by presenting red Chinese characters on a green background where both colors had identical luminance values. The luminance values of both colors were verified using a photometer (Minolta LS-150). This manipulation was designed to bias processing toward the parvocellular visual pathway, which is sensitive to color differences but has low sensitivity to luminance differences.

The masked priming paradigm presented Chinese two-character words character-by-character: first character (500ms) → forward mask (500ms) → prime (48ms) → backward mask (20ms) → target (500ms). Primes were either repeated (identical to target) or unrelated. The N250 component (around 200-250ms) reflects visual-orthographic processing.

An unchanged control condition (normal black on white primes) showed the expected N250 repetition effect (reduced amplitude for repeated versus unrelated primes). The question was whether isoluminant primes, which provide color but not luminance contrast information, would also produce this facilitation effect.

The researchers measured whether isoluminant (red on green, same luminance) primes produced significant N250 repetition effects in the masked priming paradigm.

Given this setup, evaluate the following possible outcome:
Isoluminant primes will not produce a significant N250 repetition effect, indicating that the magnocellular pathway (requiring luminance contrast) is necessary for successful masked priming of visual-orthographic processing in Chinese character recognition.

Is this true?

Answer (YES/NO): NO